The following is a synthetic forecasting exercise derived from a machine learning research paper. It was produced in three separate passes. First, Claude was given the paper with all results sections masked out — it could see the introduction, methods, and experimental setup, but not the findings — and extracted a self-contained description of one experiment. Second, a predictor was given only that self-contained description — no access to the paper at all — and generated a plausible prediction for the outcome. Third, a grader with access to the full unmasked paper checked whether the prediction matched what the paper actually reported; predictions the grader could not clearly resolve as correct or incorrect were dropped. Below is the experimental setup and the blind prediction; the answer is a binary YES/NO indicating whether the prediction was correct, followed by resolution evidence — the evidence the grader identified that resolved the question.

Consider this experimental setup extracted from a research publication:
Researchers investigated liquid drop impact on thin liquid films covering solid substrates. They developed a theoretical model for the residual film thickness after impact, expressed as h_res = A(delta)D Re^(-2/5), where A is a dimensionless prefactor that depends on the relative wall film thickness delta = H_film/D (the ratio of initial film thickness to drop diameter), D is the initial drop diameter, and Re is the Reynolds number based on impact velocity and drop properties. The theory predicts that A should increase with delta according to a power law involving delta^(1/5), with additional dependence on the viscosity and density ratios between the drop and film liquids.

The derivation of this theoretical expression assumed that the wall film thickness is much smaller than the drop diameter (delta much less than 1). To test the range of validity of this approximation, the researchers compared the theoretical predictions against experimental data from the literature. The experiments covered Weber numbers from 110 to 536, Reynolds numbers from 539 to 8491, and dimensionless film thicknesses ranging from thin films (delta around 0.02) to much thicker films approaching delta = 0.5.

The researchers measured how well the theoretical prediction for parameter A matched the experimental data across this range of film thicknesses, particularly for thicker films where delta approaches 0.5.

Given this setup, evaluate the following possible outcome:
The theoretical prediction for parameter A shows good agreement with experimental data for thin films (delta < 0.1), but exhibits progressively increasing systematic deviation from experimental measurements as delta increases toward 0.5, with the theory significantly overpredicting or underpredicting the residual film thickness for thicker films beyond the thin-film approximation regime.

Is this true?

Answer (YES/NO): NO